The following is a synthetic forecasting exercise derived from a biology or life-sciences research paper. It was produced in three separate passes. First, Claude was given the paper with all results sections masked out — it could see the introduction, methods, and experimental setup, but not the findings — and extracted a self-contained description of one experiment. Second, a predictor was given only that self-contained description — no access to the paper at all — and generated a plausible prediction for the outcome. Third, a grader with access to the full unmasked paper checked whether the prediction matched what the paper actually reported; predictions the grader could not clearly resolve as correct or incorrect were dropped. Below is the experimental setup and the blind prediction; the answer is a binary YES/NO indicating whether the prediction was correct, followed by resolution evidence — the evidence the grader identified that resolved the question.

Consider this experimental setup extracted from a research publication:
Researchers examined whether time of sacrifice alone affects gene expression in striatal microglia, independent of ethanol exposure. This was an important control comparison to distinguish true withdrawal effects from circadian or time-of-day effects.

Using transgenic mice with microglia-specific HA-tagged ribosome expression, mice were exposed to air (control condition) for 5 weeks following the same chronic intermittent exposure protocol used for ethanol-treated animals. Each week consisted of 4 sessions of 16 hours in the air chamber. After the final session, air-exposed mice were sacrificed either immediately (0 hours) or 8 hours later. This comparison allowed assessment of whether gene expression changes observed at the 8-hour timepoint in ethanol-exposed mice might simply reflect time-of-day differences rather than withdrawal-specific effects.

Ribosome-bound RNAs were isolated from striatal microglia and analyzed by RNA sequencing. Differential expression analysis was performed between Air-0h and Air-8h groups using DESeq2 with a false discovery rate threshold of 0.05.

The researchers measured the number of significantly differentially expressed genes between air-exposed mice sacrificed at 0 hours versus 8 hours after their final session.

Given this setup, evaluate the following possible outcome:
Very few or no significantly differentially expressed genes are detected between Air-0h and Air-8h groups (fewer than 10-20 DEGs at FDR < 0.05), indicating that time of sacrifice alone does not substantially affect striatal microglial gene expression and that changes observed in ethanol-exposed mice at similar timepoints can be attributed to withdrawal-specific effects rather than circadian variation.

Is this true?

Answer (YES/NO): YES